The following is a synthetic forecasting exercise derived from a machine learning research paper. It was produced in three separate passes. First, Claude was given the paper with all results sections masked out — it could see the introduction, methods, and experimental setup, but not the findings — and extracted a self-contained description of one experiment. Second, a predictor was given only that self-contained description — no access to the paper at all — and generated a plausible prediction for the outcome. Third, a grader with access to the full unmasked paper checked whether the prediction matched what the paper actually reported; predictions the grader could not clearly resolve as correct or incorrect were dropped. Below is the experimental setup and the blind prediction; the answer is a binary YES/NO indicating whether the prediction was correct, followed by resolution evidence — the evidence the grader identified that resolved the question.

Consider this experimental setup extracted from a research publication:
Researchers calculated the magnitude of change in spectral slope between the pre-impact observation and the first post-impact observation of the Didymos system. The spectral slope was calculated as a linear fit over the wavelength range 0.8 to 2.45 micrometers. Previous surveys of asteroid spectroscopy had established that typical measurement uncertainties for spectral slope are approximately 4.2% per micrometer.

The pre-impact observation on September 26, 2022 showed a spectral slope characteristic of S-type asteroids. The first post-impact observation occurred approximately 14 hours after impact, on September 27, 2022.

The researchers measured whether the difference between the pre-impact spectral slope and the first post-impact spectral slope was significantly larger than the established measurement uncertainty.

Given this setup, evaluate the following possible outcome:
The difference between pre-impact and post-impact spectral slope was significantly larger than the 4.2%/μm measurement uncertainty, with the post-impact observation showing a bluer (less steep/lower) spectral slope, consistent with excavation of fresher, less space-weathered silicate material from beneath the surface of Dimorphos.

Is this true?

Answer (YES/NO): NO